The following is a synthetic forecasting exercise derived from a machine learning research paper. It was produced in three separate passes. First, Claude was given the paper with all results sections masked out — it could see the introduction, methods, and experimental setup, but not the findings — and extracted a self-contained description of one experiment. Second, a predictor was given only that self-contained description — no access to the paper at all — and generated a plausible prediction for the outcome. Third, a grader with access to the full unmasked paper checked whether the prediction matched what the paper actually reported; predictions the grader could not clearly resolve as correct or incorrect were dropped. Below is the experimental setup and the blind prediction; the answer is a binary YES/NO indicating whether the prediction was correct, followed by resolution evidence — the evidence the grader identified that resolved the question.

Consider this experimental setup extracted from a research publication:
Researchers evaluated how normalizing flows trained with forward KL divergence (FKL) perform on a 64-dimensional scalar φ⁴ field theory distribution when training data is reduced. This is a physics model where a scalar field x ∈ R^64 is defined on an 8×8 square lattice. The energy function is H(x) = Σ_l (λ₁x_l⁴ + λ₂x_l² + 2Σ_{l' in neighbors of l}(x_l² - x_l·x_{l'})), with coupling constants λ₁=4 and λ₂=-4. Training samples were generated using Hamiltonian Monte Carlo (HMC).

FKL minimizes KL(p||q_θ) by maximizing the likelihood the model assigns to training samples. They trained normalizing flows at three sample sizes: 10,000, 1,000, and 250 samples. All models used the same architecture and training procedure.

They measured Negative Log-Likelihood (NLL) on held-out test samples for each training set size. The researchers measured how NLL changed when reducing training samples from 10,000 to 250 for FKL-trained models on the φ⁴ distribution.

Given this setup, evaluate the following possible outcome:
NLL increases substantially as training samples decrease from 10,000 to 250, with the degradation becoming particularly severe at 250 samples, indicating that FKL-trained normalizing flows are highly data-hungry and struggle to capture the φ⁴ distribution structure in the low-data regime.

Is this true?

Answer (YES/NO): YES